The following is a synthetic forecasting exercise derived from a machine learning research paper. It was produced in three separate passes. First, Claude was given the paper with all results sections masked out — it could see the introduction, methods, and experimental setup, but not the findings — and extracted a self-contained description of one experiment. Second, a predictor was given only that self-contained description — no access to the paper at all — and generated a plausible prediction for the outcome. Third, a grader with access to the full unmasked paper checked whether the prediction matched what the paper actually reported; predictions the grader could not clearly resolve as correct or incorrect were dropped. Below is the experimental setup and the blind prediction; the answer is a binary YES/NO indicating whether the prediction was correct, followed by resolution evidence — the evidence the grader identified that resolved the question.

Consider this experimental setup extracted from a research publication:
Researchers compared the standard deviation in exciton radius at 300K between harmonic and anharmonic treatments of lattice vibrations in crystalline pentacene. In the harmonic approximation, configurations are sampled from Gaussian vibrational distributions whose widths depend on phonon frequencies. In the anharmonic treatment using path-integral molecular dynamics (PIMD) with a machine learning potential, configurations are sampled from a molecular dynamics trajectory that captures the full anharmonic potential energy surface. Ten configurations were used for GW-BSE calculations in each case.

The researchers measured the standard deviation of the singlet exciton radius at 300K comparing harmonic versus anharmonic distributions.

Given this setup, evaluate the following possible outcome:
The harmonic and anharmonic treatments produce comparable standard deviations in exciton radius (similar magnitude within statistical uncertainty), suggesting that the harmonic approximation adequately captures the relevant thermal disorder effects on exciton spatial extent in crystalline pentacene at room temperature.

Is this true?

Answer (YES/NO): NO